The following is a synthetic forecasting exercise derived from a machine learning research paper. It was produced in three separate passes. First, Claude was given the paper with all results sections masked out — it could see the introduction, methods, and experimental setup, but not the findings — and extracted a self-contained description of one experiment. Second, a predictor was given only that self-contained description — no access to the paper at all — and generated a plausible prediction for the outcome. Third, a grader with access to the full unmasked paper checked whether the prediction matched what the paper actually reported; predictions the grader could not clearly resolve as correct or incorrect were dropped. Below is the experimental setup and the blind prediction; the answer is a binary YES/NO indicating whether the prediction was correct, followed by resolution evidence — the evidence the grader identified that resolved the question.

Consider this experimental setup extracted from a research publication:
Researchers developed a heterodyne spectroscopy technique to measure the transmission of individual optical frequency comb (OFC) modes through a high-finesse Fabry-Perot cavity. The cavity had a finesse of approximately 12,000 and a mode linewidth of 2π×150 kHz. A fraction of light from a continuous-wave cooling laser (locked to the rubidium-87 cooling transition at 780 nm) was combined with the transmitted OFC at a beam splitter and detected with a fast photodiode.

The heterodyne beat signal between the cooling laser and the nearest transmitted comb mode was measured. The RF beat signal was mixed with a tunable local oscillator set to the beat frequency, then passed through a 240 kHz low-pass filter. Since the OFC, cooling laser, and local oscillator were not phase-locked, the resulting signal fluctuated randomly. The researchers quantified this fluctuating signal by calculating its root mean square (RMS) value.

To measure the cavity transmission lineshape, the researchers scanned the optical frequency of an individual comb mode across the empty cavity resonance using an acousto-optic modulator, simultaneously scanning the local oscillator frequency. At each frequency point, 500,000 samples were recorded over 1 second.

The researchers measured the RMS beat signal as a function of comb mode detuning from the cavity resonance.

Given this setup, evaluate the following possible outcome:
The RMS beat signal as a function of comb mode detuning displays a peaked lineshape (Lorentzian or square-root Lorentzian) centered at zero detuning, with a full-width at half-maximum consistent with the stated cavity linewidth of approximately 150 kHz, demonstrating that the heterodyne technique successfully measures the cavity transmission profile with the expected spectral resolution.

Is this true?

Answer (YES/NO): NO